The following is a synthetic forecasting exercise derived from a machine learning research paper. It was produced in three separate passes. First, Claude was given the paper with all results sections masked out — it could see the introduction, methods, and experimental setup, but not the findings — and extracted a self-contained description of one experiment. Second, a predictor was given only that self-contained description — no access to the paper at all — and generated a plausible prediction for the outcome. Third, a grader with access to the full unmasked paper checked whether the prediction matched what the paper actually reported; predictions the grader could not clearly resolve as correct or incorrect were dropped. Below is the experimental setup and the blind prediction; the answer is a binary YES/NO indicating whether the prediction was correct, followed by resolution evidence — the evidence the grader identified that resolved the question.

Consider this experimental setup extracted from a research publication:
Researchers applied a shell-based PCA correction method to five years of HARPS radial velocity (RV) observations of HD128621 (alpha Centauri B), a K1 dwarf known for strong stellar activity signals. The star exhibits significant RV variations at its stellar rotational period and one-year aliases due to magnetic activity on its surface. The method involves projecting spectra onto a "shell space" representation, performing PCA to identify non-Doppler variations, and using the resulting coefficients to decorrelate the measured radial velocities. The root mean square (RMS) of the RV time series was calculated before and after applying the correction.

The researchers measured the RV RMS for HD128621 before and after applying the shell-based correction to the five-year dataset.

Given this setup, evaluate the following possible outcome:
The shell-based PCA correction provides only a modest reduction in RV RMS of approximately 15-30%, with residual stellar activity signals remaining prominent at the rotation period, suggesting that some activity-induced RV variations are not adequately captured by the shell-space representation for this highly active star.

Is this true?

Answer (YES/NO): NO